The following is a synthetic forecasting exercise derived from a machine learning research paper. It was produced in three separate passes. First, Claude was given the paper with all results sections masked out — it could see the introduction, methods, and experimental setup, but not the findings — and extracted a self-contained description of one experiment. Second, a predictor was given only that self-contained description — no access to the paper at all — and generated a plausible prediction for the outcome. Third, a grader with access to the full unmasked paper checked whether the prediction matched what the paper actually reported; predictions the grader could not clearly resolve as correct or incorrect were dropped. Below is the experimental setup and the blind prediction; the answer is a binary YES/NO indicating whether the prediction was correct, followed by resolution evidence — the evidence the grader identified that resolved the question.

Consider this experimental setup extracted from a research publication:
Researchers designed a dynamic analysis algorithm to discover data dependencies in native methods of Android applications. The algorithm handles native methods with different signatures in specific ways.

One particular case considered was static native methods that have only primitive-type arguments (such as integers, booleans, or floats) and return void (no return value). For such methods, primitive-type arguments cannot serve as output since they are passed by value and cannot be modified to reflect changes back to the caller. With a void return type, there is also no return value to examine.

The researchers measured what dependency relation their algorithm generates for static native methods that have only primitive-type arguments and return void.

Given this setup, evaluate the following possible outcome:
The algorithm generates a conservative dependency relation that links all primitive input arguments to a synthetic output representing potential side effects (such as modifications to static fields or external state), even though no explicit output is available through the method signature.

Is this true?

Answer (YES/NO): NO